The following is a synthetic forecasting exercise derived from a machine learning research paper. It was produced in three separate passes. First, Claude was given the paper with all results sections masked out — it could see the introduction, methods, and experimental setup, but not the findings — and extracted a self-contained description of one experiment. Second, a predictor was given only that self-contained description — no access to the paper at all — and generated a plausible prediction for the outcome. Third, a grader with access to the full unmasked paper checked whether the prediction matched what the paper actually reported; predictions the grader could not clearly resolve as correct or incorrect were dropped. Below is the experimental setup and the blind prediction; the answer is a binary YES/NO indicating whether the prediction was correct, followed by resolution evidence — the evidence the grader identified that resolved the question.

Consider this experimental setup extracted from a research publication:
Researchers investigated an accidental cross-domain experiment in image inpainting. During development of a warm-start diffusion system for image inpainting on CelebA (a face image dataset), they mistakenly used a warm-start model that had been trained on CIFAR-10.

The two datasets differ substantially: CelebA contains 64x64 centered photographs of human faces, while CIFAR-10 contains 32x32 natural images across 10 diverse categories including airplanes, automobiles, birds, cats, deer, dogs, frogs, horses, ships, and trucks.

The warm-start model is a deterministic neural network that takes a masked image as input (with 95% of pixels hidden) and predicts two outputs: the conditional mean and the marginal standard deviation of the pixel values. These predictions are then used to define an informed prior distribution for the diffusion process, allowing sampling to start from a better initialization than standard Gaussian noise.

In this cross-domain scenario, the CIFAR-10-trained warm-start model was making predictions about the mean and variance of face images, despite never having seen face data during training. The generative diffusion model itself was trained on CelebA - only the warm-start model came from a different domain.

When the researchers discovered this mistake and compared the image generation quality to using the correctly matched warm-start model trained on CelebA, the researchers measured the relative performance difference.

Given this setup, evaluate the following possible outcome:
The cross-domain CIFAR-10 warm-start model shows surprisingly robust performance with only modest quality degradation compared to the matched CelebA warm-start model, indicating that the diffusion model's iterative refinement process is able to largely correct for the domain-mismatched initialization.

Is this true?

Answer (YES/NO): YES